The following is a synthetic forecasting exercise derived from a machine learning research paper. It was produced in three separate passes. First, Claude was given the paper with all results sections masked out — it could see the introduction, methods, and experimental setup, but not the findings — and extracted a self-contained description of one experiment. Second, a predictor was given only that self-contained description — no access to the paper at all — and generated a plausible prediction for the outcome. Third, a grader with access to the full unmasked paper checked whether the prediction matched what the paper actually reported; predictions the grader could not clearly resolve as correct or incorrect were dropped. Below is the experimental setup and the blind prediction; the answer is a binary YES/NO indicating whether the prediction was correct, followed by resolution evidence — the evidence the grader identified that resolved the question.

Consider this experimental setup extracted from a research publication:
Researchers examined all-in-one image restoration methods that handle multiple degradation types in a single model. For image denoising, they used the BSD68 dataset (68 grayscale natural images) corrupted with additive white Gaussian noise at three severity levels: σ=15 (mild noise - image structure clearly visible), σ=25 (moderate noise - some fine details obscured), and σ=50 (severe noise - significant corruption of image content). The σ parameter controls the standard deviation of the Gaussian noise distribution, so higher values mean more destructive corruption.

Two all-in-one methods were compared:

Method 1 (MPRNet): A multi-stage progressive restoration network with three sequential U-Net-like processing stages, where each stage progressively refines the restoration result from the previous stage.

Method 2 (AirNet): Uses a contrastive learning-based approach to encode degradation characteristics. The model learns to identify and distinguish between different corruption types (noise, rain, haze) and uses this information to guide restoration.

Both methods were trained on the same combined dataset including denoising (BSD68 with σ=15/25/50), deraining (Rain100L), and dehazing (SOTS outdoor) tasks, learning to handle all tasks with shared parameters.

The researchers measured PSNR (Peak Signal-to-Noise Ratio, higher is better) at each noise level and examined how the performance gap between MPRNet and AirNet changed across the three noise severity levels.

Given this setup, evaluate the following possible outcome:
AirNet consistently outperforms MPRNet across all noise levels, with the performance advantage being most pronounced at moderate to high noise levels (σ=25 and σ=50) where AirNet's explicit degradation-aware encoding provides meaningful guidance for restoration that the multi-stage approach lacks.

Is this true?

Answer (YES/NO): NO